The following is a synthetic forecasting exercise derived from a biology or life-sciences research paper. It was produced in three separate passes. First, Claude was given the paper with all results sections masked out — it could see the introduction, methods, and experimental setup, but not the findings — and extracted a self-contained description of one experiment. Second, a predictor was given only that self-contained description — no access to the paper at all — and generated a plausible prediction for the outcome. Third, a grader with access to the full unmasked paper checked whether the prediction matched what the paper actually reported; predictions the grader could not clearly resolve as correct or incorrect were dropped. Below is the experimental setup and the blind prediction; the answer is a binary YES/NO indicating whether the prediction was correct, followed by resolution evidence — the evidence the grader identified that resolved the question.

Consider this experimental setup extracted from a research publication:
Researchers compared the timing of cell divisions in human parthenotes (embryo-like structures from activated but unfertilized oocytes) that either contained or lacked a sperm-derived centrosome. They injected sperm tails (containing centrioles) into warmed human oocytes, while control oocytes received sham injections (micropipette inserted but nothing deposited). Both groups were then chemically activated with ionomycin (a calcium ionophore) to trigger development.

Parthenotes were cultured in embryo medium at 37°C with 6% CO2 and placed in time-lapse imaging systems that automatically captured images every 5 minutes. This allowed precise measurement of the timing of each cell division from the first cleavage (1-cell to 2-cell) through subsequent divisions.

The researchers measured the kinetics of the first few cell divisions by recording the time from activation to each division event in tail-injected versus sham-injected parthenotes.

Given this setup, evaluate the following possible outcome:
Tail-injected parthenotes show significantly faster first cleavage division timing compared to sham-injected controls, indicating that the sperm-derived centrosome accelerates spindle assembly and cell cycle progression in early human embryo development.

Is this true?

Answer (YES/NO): NO